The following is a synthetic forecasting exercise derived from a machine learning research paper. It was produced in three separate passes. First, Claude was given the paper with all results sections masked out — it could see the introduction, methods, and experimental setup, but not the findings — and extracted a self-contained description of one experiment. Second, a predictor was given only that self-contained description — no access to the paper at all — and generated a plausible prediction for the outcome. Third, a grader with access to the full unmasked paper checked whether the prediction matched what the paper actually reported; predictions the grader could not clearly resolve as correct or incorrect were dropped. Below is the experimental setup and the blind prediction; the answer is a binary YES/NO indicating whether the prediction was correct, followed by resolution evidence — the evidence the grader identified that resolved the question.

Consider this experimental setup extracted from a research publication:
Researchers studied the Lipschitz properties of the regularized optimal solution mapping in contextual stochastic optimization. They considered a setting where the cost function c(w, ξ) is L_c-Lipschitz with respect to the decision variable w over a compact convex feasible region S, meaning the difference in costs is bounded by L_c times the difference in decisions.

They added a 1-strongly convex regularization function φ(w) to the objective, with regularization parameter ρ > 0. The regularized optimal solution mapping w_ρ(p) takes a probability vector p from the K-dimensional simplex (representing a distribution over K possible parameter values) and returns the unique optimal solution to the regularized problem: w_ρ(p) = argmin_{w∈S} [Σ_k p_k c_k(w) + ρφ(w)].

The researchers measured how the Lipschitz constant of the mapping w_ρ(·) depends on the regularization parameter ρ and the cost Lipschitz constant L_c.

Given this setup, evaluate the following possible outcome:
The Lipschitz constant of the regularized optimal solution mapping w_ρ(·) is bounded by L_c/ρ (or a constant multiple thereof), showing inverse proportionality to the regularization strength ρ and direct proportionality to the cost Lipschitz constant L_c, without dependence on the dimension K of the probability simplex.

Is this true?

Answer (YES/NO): YES